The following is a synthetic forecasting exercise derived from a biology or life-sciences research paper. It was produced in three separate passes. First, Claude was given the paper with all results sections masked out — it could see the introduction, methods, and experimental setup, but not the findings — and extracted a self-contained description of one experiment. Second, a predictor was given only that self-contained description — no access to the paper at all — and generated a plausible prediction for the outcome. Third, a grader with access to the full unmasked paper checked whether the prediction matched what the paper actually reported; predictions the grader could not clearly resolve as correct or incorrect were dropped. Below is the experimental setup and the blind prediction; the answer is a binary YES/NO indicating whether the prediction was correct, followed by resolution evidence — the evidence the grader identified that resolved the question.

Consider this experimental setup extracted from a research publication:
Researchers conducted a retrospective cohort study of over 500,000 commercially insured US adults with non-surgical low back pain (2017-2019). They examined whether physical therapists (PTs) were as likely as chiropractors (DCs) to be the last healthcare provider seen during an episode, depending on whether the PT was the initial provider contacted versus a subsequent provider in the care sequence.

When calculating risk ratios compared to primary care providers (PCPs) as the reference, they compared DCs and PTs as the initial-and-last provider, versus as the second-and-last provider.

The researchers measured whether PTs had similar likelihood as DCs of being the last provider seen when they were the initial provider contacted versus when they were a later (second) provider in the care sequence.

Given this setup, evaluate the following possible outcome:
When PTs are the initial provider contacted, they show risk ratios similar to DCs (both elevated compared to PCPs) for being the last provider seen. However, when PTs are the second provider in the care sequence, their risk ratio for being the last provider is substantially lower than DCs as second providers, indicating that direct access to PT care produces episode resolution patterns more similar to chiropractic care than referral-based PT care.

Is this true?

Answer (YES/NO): NO